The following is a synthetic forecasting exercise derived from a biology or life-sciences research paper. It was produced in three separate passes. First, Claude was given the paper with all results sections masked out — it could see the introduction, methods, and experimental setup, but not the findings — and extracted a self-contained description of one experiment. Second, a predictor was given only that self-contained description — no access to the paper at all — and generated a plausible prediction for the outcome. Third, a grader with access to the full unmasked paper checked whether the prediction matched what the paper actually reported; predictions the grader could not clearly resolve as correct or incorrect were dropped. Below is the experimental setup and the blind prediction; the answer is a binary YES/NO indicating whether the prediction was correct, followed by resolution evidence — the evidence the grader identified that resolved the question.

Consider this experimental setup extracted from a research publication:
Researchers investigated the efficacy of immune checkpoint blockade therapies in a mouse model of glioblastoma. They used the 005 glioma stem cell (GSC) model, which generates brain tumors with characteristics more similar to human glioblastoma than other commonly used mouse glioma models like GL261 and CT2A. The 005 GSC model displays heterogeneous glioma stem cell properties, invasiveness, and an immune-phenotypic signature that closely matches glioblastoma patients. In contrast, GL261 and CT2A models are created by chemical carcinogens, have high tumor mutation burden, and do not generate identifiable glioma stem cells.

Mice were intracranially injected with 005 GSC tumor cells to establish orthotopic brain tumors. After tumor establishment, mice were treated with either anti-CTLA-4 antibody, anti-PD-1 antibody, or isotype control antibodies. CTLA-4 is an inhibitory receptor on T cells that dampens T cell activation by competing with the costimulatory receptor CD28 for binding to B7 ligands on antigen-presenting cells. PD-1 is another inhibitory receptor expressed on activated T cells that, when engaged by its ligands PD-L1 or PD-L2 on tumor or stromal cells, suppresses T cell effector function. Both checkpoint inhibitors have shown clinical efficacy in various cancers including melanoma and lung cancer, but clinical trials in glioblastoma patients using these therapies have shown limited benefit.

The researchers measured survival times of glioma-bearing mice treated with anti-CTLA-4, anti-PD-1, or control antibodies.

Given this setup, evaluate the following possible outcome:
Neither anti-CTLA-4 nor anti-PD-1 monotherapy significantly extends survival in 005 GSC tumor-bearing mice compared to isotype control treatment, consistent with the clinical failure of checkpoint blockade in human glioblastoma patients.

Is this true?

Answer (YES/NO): NO